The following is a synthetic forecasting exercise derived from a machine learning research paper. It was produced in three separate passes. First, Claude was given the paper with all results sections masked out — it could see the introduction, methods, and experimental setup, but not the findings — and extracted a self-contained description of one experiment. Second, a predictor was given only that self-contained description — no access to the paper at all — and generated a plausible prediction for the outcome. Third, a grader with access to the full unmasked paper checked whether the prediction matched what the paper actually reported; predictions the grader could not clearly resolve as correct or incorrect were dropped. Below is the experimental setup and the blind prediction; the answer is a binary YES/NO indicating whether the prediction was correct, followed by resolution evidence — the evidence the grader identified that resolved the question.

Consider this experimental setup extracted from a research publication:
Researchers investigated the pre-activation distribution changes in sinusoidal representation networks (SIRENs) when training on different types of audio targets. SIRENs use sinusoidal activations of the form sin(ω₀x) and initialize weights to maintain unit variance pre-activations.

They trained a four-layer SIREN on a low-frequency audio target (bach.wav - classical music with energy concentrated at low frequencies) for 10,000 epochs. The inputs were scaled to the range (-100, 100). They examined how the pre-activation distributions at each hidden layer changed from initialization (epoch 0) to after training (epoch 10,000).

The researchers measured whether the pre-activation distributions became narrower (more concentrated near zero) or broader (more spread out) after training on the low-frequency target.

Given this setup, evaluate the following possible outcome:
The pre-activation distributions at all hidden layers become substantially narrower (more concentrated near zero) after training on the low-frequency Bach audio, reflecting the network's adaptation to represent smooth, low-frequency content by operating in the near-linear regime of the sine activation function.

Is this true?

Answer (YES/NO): NO